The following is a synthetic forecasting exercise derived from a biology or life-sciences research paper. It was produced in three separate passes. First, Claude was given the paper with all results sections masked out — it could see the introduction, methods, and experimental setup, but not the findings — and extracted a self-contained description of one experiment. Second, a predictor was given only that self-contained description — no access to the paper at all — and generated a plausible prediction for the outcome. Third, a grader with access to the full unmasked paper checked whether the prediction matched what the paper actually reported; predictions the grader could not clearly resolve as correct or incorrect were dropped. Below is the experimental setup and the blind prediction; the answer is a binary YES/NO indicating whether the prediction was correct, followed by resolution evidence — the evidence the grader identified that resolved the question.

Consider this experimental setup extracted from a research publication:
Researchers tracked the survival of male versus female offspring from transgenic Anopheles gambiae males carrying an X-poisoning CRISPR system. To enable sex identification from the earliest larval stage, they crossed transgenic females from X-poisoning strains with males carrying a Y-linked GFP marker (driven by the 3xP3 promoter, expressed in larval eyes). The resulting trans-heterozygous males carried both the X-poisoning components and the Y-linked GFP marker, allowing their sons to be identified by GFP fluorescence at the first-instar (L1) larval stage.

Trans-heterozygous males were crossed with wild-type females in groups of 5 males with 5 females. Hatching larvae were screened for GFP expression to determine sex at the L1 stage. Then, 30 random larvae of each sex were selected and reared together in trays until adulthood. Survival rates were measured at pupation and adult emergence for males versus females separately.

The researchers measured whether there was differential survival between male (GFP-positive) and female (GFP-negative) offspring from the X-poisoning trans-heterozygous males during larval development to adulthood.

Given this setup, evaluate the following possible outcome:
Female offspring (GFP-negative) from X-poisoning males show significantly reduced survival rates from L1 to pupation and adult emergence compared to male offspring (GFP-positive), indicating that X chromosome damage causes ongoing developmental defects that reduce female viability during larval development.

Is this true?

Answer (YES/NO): NO